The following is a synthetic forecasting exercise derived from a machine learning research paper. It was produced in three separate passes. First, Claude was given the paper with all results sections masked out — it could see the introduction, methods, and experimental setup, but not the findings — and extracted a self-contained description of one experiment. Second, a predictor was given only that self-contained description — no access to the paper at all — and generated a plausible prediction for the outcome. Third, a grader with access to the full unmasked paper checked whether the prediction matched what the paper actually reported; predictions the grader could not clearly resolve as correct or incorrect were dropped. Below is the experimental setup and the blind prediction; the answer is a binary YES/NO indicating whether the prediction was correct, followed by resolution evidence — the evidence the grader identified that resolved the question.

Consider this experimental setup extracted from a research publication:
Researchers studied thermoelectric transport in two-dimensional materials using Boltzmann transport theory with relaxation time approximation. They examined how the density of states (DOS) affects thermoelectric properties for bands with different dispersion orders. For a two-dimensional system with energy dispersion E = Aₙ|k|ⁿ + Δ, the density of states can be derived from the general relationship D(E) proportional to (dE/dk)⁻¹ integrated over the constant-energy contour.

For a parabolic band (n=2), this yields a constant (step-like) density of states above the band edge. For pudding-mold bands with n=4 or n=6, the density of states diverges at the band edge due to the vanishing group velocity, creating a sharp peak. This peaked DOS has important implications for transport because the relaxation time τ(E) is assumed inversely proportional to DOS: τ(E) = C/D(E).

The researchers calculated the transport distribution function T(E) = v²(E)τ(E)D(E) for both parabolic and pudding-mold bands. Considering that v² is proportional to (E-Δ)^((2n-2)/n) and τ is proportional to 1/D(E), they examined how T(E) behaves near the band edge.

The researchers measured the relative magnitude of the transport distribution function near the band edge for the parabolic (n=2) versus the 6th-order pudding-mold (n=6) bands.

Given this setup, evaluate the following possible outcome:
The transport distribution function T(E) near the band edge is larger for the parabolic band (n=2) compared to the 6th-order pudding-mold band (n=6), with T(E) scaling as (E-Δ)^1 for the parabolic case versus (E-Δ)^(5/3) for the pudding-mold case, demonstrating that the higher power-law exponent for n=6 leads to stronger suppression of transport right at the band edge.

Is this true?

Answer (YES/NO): YES